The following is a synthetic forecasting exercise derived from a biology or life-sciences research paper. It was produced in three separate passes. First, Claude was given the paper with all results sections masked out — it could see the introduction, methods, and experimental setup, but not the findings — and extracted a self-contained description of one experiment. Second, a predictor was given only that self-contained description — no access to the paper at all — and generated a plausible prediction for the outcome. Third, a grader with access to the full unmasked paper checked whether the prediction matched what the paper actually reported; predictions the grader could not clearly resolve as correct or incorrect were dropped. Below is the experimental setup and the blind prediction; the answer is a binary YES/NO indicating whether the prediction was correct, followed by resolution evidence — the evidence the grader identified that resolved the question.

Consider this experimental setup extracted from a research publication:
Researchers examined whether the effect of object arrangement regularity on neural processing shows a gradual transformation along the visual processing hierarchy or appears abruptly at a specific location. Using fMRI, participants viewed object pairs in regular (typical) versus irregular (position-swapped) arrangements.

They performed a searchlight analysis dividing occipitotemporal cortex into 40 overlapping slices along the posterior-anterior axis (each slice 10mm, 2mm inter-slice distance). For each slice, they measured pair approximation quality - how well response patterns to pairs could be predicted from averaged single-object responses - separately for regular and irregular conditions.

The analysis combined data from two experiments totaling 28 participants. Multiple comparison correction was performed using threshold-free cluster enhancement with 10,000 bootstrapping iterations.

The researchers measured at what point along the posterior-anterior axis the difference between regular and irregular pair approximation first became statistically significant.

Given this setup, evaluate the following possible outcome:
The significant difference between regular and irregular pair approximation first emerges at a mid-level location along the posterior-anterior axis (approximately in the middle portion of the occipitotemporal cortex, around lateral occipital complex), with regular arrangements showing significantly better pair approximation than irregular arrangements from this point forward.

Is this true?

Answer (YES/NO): NO